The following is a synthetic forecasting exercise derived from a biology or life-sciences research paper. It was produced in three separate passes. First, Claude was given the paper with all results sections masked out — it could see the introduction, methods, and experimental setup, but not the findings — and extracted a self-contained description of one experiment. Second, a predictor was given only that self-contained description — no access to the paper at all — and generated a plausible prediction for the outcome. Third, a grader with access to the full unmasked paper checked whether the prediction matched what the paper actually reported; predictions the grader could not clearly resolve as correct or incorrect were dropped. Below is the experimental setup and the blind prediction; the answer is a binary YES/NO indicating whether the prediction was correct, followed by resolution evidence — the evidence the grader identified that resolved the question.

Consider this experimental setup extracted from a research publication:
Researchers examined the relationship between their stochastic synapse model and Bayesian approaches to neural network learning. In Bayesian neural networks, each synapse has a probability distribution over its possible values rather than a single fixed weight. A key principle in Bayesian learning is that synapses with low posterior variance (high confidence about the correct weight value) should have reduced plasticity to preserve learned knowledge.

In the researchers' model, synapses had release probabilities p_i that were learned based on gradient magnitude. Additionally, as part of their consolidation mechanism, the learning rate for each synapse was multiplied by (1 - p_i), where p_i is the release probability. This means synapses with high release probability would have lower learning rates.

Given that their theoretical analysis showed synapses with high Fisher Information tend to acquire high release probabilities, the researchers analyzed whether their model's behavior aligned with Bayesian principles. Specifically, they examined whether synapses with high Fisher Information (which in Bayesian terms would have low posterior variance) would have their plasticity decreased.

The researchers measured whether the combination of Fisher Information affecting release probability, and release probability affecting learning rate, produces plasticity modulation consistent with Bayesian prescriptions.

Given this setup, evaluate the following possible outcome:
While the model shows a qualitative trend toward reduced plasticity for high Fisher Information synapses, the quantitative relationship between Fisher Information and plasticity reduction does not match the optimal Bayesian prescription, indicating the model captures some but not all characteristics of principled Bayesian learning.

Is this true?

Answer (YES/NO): NO